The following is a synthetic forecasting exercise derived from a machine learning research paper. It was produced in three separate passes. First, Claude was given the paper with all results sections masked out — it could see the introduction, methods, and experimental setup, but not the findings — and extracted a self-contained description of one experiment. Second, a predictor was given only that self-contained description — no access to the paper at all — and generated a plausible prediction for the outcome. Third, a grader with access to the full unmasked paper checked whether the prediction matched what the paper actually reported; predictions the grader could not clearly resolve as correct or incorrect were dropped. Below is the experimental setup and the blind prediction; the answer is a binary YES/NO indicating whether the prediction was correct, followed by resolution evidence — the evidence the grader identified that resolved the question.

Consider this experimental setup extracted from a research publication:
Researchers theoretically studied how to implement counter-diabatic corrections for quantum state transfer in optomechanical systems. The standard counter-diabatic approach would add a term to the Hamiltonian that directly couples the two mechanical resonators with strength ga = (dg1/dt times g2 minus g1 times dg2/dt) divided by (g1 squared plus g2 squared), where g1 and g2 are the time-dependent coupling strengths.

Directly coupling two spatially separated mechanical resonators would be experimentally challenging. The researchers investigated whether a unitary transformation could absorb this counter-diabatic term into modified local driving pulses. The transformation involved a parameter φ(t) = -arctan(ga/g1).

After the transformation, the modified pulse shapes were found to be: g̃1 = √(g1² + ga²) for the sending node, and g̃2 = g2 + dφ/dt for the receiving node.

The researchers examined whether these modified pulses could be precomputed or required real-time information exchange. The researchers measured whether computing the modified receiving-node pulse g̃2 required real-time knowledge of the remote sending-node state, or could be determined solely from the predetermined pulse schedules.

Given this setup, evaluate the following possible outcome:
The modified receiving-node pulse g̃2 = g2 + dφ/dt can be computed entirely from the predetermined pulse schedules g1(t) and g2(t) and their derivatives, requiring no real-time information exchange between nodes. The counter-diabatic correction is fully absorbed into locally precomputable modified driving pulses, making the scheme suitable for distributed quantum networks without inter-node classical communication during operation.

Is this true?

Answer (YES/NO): YES